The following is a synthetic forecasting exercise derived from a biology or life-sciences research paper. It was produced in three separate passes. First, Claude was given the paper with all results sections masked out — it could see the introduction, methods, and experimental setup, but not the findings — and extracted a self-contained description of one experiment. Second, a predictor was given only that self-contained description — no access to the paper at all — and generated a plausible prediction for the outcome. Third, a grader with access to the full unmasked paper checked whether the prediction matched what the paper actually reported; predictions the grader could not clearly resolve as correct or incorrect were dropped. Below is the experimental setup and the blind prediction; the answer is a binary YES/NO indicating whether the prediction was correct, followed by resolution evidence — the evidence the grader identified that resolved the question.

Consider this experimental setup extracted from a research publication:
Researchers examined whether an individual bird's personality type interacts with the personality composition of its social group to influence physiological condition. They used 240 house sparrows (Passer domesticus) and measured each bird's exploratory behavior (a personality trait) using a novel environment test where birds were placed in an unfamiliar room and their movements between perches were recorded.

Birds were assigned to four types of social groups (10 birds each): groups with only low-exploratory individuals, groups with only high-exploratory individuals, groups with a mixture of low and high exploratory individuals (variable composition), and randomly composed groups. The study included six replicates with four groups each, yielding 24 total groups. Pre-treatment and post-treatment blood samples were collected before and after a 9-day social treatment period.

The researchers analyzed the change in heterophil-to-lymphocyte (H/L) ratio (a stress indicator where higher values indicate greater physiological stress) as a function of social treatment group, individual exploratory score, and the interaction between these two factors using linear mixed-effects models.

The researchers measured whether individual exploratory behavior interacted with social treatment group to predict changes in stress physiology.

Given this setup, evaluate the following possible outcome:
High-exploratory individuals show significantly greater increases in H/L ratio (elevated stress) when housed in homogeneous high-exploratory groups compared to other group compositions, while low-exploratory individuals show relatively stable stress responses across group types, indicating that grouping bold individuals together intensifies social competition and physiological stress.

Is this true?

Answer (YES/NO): NO